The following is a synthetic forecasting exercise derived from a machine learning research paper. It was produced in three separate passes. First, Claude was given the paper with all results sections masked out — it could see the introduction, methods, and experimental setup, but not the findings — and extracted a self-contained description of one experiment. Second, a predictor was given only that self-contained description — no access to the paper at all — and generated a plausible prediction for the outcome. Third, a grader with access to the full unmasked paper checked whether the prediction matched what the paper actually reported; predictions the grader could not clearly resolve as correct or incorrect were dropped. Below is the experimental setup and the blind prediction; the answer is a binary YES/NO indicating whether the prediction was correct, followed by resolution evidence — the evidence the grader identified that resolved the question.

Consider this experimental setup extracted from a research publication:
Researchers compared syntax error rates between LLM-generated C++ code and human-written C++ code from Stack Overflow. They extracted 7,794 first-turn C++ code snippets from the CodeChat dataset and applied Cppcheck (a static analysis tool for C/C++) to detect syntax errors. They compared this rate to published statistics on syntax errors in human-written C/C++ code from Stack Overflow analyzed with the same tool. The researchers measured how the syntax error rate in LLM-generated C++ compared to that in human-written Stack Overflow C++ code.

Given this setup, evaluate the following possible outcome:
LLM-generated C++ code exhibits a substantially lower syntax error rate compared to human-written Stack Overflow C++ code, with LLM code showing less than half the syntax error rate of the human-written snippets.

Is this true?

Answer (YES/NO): YES